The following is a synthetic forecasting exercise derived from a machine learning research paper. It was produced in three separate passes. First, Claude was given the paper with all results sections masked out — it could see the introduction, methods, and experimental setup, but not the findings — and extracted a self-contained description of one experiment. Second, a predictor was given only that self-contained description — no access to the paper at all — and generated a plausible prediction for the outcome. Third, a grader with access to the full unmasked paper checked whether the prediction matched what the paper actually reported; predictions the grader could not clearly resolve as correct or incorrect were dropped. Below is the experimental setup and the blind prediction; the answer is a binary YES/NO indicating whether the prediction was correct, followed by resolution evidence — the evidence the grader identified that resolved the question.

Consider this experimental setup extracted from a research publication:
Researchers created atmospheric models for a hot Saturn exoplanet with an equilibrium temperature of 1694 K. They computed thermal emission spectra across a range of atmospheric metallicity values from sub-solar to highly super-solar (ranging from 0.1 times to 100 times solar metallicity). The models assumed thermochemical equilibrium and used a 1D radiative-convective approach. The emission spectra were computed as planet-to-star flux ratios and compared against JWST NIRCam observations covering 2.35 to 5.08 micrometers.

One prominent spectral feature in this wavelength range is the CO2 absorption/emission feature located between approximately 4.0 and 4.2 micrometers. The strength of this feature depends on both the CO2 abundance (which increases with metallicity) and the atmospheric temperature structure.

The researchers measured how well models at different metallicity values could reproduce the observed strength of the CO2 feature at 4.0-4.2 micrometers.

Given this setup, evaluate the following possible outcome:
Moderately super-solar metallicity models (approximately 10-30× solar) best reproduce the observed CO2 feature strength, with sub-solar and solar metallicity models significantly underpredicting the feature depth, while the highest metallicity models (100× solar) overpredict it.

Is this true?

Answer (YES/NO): YES